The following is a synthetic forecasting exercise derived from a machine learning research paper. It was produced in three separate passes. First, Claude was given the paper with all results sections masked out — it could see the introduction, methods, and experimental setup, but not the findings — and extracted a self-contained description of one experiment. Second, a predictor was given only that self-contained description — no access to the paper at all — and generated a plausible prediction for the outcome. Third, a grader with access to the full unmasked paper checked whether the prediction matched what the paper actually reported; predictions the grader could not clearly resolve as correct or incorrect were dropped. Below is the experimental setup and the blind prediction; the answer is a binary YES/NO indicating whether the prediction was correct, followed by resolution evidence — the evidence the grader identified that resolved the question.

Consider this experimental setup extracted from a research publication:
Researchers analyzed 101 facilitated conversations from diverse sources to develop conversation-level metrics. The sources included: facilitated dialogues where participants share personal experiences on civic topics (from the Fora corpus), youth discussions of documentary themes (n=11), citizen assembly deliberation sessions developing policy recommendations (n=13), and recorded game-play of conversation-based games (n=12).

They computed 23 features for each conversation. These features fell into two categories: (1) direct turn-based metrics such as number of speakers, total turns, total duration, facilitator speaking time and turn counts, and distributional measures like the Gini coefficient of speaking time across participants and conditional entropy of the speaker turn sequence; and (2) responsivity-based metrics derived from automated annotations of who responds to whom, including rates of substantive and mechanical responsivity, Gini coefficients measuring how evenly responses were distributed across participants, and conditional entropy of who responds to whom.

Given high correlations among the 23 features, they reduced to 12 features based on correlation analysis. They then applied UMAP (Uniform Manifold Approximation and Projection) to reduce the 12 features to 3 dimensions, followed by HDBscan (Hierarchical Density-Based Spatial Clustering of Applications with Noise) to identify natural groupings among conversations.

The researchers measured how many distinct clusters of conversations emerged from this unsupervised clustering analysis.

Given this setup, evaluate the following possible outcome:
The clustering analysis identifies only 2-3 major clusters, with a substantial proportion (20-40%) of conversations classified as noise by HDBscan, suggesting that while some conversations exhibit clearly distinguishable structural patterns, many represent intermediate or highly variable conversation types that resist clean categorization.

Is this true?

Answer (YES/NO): NO